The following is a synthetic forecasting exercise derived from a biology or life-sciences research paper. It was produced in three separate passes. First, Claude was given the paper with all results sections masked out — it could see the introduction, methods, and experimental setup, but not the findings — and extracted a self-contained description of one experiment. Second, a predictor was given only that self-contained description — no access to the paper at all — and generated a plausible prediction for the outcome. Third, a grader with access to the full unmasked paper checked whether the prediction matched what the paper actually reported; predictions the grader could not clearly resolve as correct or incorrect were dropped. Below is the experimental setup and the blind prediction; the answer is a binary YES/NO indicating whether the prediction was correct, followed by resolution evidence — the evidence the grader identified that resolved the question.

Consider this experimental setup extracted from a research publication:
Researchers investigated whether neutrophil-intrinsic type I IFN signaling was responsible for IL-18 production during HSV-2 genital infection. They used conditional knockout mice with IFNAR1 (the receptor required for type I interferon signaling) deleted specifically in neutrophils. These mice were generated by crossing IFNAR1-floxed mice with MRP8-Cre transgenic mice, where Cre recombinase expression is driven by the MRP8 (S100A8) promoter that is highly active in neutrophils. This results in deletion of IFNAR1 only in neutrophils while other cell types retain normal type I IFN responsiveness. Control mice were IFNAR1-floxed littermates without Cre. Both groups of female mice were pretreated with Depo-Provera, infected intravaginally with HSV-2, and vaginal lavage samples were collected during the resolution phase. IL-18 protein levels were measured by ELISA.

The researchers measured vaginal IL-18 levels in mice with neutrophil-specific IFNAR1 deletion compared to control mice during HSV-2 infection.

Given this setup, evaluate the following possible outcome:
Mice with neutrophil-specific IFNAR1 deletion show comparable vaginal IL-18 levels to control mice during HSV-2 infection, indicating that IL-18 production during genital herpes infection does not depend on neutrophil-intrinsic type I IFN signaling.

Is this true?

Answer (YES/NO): NO